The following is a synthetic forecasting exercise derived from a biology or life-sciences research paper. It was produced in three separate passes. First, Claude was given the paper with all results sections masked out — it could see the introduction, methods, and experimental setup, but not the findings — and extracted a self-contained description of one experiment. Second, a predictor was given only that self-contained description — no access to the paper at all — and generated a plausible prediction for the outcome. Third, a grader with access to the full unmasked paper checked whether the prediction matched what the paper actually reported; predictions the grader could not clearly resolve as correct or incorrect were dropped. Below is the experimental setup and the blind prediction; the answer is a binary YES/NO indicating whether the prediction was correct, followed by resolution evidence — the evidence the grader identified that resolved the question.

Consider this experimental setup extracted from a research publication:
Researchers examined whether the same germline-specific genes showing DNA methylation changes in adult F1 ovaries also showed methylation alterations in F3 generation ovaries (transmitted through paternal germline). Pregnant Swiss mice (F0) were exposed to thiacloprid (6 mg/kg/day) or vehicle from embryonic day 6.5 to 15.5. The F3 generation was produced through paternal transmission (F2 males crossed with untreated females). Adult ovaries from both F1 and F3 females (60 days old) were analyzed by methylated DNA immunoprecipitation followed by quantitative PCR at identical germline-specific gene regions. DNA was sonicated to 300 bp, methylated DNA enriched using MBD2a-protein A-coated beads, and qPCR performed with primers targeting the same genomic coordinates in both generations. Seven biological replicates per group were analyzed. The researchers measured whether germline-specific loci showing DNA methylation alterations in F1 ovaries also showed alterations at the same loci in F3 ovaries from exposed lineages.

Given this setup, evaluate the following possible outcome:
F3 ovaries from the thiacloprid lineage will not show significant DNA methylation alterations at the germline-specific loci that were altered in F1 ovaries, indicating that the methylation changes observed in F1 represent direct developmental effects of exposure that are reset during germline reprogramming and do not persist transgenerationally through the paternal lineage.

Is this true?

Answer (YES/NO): NO